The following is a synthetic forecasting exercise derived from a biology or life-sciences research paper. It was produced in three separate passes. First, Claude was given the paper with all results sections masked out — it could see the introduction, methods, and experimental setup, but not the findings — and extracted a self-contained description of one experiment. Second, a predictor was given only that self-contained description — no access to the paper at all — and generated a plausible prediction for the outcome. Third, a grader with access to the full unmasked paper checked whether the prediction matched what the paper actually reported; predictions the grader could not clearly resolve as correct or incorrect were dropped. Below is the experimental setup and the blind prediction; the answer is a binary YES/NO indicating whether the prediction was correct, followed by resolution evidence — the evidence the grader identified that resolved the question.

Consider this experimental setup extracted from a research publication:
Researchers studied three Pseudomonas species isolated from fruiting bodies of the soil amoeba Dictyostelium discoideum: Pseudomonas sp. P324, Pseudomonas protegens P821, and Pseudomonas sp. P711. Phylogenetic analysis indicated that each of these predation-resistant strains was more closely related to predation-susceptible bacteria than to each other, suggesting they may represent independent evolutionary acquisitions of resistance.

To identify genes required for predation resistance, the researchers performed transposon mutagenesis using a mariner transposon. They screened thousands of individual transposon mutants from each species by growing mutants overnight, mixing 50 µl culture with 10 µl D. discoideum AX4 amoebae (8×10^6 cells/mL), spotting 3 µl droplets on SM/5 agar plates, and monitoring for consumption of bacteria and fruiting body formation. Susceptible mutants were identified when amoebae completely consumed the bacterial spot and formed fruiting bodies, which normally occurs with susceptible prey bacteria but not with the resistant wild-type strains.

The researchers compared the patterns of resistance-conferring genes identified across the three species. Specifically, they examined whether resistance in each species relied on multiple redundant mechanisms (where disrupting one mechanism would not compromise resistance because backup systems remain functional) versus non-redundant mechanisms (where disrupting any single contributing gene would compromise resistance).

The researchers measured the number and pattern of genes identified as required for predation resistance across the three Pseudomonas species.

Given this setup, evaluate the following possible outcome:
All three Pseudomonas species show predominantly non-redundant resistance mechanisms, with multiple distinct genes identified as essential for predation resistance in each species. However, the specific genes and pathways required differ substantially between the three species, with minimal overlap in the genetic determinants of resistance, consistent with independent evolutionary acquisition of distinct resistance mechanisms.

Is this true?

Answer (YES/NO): NO